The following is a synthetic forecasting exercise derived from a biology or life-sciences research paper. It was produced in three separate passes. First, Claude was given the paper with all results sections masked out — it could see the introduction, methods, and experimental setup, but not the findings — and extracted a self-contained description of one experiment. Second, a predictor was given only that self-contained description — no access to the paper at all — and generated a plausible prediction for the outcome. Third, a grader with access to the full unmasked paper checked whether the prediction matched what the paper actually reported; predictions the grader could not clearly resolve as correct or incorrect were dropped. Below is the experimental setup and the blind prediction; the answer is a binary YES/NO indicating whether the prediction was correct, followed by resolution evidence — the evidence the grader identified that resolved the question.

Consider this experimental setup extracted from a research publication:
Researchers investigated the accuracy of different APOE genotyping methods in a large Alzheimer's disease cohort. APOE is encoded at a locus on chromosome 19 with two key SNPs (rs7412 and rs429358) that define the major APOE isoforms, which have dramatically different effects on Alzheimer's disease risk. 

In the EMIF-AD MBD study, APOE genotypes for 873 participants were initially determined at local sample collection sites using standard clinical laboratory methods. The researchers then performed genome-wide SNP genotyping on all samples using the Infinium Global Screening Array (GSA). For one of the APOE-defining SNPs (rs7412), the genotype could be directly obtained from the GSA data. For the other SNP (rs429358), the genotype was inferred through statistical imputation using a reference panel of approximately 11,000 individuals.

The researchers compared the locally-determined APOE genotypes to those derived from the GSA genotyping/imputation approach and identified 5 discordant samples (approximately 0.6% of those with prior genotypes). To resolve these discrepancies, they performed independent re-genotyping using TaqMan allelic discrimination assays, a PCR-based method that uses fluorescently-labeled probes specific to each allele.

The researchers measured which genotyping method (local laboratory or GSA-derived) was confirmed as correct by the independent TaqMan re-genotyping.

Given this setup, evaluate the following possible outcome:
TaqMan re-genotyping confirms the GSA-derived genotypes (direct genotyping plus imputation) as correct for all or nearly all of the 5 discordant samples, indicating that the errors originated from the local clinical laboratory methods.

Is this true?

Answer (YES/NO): NO